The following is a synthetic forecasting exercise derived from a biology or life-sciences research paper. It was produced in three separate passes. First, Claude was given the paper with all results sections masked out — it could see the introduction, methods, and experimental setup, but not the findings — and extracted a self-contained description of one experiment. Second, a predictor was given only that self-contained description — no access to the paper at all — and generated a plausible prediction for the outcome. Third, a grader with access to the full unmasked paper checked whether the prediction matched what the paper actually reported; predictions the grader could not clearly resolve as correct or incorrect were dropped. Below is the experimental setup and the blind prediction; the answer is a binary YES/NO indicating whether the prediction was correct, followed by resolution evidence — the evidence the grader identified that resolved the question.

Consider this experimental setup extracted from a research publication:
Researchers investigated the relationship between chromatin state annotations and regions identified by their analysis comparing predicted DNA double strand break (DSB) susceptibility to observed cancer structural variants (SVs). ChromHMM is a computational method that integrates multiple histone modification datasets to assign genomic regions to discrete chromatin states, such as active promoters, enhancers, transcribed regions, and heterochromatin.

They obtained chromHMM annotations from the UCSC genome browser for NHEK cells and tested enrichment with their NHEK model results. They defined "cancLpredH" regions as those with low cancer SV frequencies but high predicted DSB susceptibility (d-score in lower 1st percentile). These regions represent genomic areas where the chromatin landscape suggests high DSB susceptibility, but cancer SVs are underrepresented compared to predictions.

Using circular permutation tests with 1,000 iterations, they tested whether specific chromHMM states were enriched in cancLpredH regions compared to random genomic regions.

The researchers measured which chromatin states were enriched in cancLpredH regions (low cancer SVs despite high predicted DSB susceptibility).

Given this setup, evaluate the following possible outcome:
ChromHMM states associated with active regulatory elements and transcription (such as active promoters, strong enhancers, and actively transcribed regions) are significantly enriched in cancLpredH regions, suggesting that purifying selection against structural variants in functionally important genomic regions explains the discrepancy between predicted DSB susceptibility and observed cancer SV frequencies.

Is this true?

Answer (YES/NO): YES